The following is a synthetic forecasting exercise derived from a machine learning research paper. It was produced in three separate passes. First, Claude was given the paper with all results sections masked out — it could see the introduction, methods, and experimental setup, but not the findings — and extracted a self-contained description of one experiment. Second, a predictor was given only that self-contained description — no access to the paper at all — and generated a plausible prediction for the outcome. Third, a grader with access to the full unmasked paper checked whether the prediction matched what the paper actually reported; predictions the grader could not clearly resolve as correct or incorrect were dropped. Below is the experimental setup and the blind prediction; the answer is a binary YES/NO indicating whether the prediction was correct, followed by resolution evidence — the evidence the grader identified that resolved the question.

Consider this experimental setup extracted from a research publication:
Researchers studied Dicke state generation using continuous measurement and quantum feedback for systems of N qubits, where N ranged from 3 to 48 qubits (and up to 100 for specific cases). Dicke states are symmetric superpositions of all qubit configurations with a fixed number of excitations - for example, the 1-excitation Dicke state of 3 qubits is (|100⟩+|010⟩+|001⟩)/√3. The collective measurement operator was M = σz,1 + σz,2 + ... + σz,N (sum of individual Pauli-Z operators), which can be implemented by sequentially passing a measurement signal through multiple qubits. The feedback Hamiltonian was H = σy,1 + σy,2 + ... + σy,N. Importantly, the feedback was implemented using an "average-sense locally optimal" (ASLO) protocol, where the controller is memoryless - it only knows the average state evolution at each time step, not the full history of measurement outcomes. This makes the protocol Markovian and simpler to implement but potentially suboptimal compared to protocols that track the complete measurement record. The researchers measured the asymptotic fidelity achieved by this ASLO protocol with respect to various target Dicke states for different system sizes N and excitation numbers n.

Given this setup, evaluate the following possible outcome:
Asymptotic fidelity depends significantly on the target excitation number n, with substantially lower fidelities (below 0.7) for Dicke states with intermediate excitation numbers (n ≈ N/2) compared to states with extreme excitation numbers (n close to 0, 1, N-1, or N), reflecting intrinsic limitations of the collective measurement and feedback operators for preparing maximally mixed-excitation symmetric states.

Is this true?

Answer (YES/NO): NO